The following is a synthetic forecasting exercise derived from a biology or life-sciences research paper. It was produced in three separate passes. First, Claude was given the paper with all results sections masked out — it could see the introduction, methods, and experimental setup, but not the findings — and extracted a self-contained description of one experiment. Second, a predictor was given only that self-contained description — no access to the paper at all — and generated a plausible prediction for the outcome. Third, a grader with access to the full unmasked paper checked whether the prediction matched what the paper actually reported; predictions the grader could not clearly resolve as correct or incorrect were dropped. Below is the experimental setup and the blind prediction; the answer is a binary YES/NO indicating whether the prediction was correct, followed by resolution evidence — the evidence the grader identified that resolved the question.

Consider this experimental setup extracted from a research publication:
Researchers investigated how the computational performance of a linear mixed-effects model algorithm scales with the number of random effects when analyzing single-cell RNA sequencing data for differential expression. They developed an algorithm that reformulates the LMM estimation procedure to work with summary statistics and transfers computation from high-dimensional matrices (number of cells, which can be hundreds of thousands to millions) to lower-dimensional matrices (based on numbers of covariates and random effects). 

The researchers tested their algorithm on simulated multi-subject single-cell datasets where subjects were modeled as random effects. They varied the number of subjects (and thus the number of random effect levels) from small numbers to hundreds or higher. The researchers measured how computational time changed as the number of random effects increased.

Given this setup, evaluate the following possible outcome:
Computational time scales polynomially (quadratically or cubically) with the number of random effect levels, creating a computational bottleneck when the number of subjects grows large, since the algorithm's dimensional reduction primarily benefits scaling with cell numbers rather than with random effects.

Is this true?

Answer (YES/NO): YES